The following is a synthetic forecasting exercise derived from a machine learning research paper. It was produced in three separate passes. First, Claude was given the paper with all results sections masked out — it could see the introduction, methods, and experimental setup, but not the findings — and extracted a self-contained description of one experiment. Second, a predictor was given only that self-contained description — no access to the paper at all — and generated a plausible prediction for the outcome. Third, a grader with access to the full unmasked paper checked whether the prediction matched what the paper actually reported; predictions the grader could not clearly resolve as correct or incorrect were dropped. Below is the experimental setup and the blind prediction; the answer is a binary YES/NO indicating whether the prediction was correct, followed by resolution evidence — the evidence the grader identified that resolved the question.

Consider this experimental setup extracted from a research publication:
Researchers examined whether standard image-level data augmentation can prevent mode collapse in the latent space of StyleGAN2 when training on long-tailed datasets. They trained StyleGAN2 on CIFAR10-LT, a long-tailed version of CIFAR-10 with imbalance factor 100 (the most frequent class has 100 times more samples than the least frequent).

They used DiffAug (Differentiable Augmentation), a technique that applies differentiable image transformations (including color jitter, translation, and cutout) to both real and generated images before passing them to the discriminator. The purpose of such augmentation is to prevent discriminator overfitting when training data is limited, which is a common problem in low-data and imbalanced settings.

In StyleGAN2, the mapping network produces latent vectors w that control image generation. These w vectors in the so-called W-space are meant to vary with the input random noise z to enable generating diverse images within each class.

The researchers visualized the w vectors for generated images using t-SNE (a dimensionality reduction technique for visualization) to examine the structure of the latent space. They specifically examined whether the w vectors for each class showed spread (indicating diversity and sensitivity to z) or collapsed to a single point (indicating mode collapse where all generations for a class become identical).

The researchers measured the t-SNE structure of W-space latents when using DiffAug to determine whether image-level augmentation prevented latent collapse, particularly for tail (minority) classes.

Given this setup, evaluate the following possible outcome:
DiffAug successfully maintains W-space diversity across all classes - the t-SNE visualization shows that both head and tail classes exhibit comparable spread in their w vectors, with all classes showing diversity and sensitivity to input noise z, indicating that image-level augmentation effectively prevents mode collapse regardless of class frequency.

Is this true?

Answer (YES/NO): NO